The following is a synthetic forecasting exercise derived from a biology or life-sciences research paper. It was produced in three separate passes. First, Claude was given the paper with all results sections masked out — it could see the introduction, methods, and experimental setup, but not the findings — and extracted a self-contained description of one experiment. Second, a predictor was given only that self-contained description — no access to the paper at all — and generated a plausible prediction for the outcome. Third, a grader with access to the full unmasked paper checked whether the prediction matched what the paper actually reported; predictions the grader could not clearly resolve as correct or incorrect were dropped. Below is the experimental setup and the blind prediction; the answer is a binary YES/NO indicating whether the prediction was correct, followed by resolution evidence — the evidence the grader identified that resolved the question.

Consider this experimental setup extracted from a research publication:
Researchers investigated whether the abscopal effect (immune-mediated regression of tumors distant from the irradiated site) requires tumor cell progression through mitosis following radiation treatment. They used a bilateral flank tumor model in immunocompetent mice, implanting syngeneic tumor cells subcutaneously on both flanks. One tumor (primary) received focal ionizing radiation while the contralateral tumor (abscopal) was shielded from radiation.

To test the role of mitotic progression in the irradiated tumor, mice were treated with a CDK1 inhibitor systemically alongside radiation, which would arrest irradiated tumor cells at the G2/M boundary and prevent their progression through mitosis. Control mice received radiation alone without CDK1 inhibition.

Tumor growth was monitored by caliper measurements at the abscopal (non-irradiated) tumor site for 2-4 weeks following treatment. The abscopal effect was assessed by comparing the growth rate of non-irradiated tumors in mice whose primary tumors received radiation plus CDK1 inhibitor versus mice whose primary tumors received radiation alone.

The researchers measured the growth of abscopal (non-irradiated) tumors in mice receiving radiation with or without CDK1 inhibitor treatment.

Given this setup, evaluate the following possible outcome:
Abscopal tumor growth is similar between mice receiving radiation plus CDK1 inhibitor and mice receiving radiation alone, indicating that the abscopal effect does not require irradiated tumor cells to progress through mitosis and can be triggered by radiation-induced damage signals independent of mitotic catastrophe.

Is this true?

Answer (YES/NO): NO